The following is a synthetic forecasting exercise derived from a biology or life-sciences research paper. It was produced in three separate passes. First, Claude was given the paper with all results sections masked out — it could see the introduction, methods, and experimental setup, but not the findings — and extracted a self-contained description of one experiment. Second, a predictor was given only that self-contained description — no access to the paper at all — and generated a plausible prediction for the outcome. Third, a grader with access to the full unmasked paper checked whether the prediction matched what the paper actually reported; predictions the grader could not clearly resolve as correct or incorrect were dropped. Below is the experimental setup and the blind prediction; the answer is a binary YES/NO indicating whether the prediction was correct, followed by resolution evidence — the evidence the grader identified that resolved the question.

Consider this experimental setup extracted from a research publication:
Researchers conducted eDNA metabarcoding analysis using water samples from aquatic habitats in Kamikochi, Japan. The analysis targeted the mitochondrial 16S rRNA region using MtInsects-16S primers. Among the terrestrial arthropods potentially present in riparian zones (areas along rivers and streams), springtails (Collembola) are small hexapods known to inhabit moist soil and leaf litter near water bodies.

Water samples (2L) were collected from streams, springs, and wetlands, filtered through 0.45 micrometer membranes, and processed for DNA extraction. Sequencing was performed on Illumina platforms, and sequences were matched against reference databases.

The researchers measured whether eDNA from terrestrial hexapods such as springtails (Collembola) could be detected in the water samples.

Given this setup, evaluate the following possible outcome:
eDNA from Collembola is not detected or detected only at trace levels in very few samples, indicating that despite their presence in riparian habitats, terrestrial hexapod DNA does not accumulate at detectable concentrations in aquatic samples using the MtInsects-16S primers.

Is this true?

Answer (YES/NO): NO